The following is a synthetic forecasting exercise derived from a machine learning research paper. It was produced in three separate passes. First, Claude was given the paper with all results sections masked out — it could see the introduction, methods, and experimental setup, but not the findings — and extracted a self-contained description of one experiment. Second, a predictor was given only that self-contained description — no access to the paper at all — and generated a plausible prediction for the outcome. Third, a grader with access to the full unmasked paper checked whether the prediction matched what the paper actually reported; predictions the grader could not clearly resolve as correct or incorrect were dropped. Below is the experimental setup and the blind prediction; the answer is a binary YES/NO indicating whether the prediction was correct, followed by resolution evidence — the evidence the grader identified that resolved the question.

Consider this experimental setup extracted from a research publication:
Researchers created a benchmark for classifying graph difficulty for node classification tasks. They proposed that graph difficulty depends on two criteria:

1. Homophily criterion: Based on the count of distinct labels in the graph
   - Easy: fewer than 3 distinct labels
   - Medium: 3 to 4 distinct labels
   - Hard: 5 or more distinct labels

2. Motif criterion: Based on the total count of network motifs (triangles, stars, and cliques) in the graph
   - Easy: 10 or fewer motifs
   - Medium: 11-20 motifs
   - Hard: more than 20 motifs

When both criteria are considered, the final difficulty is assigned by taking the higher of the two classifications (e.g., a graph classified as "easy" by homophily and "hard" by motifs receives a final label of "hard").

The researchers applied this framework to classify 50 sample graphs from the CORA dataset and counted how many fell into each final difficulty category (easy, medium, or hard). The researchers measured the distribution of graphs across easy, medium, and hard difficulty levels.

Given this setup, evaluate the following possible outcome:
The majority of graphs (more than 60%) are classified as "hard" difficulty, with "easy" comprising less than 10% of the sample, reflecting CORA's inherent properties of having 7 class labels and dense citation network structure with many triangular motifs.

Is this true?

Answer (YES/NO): NO